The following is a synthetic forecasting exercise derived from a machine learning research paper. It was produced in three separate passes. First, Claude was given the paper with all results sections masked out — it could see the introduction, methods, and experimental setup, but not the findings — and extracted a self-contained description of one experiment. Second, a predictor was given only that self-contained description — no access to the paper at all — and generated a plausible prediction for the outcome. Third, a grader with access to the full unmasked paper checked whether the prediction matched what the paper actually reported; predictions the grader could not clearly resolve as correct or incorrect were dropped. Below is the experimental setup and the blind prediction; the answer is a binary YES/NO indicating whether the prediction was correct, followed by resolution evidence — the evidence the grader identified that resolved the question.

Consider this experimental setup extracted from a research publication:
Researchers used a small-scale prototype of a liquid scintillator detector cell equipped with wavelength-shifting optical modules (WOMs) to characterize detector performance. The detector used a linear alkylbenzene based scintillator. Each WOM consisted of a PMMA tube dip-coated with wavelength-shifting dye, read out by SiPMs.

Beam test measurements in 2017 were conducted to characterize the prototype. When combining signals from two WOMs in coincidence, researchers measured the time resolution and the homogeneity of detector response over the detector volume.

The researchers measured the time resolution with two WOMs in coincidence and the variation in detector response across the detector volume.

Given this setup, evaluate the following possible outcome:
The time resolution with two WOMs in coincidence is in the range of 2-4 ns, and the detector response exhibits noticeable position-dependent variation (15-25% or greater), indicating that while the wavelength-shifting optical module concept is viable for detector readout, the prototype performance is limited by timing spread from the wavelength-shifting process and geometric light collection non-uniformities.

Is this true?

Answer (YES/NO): NO